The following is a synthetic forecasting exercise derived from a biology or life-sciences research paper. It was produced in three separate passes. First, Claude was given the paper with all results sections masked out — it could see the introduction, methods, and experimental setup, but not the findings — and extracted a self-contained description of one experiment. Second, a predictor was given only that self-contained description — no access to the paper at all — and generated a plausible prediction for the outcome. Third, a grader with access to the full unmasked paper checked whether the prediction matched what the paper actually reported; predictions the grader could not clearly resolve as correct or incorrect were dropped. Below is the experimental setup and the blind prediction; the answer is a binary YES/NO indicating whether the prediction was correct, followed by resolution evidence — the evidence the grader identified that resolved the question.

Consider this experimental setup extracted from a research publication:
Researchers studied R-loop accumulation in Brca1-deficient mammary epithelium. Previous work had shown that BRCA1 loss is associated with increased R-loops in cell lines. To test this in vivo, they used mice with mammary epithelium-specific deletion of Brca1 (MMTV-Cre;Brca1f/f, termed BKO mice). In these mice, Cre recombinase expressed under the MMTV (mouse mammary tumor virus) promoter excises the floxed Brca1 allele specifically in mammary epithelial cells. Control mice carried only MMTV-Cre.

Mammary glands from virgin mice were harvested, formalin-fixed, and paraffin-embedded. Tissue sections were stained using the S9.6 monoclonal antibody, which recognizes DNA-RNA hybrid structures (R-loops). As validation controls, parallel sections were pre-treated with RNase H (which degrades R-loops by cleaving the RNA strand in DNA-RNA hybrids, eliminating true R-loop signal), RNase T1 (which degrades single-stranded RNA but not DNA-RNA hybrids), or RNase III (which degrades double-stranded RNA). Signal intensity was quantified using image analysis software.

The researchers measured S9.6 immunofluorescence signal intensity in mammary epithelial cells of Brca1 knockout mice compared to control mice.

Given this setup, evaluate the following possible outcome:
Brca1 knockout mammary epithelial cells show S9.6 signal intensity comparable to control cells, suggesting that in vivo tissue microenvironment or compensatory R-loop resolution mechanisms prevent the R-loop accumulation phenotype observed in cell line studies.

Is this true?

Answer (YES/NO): NO